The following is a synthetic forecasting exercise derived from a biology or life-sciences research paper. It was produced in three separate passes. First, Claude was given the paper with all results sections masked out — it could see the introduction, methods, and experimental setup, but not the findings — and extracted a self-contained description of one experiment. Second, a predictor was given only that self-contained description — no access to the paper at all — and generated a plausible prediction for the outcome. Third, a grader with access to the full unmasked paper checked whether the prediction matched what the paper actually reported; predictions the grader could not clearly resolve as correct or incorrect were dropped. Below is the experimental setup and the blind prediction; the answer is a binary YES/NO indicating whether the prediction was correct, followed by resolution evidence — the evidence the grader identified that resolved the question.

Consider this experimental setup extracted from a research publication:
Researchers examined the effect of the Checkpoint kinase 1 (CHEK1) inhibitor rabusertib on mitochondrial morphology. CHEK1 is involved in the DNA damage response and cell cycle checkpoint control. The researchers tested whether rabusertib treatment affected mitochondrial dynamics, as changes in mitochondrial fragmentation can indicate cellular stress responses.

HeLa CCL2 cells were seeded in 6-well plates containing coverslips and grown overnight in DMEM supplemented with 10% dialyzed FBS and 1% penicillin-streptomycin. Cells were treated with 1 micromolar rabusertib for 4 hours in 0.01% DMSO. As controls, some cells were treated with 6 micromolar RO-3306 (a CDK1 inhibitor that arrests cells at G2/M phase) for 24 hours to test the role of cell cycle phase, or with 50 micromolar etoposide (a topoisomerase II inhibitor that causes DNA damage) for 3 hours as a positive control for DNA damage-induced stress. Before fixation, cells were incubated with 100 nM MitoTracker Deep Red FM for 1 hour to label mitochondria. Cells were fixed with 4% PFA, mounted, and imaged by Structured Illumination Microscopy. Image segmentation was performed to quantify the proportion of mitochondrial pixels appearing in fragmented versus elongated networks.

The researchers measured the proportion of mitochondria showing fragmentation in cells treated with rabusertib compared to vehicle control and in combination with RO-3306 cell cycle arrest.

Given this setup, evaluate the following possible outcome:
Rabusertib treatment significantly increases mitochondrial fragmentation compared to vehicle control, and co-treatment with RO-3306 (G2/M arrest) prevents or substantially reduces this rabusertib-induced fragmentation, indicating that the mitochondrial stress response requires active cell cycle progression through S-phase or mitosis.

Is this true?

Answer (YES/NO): NO